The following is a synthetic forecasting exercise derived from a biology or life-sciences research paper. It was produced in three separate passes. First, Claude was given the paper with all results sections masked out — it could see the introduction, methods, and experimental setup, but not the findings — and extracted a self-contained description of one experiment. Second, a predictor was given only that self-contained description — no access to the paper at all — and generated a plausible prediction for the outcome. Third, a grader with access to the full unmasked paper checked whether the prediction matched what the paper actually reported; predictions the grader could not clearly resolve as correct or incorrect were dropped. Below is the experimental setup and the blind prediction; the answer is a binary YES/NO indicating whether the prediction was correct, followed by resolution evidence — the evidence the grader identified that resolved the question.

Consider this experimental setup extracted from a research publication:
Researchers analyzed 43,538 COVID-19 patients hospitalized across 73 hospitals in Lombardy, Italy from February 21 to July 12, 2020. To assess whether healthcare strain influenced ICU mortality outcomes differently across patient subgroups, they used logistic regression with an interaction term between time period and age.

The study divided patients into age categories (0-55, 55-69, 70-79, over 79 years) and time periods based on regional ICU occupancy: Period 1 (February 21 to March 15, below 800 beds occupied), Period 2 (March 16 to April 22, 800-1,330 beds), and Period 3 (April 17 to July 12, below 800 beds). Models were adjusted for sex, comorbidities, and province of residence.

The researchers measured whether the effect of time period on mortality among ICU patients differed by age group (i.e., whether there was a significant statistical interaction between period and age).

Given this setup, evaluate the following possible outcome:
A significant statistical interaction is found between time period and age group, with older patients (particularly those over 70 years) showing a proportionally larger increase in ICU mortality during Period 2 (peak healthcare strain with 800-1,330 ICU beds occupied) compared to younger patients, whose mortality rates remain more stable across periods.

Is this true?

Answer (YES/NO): NO